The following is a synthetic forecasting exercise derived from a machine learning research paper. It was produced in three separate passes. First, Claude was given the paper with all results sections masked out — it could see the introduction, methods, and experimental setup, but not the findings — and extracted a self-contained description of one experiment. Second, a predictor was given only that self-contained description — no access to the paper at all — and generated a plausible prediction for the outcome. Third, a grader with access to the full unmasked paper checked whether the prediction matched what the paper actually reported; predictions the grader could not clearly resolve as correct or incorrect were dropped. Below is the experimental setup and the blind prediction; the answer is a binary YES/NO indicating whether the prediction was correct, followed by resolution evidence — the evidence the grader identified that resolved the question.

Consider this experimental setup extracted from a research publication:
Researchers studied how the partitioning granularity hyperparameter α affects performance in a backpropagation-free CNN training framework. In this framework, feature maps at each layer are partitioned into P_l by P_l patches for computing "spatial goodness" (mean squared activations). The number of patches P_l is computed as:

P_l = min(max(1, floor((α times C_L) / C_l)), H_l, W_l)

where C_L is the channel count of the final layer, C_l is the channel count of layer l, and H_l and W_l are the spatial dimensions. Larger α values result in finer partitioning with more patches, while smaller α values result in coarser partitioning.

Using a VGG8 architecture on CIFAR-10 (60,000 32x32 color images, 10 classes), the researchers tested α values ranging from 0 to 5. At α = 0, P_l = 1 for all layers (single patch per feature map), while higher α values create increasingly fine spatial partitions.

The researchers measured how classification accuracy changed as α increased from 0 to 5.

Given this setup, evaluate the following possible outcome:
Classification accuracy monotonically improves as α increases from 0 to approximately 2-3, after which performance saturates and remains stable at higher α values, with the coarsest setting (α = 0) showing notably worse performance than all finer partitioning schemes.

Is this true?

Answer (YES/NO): NO